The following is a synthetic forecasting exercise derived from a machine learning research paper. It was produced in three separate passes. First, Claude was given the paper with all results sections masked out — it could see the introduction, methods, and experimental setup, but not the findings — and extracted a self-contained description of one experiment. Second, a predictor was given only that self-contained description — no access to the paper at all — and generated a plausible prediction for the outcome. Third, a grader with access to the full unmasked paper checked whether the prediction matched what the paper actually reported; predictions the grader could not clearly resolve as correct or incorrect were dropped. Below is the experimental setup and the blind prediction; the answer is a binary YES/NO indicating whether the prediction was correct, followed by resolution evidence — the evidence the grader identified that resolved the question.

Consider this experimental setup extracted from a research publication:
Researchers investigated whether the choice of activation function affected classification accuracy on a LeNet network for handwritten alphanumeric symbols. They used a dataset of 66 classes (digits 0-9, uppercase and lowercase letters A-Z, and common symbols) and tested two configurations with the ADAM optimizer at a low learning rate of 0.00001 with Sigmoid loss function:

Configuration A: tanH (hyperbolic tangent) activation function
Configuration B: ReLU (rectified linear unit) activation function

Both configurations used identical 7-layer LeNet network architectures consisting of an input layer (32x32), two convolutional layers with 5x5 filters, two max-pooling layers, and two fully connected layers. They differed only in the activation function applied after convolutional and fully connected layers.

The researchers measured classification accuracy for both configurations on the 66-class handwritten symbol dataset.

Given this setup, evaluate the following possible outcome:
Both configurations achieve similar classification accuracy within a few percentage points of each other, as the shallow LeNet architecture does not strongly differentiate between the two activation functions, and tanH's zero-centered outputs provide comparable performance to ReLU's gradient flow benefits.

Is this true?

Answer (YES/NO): YES